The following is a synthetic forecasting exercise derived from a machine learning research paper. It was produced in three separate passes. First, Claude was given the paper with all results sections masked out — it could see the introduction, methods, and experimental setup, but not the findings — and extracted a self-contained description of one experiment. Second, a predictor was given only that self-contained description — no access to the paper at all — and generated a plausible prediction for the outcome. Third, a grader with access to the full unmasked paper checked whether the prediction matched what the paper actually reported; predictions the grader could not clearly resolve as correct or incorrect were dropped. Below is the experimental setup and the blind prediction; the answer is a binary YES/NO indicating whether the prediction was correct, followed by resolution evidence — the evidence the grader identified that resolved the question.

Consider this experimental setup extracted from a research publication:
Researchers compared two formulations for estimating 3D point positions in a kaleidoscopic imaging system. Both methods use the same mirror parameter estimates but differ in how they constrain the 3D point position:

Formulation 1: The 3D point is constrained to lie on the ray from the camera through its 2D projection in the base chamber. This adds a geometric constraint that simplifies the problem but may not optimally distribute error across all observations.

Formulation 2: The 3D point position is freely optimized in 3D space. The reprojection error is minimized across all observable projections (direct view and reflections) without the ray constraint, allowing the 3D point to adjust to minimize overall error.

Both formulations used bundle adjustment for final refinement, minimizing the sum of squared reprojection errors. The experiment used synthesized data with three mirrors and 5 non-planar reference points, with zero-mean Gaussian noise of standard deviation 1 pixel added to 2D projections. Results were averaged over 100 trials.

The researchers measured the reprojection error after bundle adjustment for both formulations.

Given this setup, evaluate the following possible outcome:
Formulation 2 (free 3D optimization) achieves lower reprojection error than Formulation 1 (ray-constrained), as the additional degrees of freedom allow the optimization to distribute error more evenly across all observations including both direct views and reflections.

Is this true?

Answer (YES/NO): YES